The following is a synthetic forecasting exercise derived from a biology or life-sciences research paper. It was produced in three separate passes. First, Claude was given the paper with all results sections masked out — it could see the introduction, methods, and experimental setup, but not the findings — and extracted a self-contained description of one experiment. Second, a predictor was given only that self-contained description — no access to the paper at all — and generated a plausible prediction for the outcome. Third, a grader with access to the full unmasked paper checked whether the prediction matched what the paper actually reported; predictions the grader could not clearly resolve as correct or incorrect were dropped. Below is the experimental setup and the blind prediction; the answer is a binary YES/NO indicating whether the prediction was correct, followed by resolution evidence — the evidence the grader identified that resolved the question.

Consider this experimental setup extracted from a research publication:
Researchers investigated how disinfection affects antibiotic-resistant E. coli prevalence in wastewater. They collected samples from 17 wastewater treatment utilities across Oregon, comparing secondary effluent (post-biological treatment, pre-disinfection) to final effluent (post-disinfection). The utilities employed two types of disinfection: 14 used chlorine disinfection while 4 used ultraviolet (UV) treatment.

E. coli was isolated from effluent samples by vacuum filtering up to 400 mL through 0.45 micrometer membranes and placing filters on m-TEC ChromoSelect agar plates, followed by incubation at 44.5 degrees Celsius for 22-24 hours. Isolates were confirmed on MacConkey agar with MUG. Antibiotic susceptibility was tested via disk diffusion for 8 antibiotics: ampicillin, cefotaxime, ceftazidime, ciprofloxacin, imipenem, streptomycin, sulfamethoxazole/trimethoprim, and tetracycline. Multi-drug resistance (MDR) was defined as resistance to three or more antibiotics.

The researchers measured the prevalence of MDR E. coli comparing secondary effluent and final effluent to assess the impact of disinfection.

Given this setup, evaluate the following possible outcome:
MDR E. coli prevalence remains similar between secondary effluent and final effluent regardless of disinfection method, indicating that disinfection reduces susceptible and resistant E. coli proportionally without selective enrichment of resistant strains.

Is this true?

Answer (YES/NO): YES